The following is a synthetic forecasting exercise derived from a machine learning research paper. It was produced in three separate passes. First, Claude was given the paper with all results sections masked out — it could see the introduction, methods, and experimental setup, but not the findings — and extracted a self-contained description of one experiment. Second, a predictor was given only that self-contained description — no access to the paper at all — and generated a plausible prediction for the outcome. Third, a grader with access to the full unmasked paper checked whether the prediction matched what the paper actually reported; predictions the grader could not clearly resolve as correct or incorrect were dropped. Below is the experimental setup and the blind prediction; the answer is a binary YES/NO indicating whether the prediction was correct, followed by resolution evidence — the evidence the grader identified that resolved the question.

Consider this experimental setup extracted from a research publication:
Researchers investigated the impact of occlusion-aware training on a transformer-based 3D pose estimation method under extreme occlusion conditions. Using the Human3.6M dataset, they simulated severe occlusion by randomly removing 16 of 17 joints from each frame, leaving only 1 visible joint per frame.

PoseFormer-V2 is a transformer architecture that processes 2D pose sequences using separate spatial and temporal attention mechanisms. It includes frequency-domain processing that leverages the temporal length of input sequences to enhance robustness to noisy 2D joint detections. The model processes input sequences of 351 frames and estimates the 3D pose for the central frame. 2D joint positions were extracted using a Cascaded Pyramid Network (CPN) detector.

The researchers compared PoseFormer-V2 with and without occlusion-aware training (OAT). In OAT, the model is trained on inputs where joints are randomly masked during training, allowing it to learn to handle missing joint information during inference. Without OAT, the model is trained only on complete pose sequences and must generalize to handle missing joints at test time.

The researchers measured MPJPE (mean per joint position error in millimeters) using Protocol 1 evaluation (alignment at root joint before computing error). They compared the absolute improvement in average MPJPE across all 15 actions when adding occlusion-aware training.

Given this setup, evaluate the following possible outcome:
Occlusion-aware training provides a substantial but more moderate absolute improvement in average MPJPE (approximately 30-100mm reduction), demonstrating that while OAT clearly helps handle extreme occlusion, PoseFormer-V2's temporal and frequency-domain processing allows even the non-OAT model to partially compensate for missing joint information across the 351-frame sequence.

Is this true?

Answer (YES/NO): NO